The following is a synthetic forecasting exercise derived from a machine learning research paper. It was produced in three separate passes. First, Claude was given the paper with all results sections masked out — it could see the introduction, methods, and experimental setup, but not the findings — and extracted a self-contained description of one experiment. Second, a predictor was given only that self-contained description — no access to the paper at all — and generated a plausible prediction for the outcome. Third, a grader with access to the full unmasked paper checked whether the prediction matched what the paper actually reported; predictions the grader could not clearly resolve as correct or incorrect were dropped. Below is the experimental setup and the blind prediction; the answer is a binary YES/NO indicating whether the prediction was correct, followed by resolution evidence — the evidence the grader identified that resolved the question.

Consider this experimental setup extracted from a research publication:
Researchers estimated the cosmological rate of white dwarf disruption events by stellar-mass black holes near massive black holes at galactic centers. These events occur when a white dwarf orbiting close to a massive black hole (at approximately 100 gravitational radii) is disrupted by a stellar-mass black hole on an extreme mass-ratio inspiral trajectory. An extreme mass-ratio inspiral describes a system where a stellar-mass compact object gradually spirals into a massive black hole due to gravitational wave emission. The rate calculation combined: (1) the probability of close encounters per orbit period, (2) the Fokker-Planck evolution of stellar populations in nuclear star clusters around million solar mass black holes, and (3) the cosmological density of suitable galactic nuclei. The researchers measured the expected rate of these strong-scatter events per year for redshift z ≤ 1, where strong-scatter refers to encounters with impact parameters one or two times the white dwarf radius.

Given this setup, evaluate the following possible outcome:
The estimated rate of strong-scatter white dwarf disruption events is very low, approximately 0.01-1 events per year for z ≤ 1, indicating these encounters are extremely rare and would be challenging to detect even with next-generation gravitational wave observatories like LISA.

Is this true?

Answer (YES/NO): NO